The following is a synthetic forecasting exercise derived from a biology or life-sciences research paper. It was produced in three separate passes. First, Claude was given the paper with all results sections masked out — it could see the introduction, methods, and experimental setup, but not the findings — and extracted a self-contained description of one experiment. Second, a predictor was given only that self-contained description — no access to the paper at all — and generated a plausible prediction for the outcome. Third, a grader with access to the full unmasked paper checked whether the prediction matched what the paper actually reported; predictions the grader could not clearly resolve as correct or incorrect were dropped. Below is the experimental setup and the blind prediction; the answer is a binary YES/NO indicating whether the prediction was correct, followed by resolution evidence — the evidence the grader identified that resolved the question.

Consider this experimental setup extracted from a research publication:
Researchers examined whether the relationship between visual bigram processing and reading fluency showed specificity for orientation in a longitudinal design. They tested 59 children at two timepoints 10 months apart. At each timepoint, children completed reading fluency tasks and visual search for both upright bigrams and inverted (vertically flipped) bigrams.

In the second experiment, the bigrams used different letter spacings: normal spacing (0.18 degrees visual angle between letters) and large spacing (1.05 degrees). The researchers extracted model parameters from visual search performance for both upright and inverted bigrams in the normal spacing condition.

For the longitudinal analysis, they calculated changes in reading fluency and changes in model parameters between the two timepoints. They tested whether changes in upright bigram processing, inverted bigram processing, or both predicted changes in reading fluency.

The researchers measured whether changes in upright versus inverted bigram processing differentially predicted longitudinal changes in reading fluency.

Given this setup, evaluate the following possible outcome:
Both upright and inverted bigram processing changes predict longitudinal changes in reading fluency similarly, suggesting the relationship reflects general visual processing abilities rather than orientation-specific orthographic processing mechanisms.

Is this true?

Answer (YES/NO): NO